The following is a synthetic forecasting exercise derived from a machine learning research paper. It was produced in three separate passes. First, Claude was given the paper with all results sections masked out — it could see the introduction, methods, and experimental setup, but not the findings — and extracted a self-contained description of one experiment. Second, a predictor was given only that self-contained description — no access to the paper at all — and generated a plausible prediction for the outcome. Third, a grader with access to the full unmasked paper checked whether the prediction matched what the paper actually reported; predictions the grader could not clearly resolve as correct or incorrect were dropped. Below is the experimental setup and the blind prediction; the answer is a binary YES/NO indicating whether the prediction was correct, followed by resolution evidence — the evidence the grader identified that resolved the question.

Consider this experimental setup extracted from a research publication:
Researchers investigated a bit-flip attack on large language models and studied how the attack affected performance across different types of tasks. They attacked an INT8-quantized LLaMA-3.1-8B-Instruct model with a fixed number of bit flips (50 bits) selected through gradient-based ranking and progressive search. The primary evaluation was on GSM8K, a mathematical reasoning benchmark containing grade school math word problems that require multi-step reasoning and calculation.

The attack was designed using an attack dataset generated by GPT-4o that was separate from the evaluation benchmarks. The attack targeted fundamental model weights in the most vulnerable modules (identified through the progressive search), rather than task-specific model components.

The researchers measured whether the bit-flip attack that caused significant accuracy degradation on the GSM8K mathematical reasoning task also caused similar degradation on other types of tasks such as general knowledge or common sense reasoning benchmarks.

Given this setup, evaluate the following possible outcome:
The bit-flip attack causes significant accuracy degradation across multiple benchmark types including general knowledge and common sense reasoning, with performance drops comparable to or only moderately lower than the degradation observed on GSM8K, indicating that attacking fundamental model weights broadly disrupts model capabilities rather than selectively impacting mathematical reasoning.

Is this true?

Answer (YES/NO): YES